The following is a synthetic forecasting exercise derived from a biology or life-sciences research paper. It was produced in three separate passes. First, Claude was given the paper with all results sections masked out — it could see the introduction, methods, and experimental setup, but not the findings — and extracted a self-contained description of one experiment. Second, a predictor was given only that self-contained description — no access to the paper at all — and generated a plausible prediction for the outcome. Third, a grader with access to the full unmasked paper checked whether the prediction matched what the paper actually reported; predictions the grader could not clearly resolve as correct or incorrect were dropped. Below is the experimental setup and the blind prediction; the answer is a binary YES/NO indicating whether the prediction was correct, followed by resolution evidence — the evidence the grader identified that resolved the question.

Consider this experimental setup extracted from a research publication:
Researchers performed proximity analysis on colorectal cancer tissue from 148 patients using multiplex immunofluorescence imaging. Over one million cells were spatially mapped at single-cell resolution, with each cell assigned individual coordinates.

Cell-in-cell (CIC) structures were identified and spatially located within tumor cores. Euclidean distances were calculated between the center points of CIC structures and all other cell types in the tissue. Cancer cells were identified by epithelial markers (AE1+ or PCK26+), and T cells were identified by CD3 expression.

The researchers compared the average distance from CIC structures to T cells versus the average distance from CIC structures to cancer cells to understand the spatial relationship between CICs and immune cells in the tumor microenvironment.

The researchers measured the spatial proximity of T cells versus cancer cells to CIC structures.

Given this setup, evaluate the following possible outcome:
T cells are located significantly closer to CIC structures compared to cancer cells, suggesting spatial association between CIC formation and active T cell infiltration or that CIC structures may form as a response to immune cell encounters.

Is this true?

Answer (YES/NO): NO